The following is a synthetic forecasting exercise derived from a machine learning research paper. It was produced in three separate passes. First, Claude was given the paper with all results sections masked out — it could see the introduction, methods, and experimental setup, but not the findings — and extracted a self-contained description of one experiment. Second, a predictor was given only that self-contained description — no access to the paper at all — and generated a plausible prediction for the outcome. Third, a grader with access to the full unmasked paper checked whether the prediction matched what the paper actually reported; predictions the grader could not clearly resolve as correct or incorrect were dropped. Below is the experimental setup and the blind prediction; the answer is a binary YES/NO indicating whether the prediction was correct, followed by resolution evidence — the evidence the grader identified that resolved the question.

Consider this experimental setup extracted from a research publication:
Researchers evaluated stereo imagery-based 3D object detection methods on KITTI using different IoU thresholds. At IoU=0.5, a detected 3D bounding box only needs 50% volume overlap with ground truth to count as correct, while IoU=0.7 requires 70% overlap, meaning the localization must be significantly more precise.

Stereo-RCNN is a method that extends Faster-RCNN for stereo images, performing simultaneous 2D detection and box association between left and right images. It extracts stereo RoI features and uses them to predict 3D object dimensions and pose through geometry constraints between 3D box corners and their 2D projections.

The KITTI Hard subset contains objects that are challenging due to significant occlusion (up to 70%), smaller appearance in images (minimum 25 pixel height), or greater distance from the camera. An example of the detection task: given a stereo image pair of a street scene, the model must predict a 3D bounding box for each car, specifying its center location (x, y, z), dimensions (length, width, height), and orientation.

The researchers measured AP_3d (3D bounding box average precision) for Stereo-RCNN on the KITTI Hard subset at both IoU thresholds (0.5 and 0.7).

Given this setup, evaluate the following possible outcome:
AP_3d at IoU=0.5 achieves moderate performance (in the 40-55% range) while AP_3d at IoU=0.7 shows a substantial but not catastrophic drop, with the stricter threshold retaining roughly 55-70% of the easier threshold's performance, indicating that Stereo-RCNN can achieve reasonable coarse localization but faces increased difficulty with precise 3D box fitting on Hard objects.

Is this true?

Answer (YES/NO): NO